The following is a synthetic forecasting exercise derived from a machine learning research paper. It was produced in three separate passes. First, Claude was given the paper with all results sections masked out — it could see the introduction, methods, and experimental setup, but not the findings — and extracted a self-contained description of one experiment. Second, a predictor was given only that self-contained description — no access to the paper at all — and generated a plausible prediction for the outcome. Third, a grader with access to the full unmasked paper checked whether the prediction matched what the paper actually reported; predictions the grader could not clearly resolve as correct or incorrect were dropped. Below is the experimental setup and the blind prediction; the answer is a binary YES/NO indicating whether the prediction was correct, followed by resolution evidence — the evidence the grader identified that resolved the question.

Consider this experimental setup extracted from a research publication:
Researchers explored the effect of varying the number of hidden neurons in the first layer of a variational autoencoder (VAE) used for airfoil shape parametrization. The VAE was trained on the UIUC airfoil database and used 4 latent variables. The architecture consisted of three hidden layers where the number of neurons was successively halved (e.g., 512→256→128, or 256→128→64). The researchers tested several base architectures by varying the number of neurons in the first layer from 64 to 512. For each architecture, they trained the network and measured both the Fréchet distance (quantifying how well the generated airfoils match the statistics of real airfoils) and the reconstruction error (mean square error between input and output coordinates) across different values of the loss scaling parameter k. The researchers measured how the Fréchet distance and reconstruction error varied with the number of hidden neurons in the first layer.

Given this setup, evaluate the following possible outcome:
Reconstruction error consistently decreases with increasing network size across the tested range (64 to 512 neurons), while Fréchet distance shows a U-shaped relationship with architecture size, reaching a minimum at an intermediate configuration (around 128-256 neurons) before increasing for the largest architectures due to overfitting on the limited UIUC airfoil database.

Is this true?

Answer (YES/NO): NO